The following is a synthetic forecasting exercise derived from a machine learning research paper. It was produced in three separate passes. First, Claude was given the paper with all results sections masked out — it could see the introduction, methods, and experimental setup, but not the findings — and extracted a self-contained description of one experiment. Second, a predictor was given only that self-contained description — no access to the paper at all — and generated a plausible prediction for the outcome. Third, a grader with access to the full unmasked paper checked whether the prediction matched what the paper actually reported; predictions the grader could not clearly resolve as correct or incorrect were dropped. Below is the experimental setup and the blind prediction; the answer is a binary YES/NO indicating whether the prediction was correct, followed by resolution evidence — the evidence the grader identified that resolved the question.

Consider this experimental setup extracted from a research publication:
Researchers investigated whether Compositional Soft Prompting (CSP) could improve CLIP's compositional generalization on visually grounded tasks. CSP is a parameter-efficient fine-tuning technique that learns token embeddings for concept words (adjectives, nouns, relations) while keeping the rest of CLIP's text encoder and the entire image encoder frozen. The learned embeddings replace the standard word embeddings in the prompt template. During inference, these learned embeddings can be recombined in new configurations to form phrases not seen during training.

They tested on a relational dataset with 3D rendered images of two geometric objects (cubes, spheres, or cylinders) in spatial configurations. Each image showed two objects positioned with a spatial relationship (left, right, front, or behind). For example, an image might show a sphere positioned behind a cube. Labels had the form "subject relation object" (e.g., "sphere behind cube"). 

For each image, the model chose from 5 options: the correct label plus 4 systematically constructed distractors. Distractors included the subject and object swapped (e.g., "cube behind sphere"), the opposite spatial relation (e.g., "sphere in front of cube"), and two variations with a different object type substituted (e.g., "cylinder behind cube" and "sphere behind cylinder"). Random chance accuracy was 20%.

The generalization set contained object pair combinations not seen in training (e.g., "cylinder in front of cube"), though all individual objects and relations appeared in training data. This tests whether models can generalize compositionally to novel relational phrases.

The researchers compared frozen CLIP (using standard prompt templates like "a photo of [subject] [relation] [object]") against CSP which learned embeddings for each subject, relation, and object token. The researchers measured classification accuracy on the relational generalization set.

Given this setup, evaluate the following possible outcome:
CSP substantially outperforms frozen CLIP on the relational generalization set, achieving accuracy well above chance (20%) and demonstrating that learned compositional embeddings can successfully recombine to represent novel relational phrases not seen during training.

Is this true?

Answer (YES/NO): NO